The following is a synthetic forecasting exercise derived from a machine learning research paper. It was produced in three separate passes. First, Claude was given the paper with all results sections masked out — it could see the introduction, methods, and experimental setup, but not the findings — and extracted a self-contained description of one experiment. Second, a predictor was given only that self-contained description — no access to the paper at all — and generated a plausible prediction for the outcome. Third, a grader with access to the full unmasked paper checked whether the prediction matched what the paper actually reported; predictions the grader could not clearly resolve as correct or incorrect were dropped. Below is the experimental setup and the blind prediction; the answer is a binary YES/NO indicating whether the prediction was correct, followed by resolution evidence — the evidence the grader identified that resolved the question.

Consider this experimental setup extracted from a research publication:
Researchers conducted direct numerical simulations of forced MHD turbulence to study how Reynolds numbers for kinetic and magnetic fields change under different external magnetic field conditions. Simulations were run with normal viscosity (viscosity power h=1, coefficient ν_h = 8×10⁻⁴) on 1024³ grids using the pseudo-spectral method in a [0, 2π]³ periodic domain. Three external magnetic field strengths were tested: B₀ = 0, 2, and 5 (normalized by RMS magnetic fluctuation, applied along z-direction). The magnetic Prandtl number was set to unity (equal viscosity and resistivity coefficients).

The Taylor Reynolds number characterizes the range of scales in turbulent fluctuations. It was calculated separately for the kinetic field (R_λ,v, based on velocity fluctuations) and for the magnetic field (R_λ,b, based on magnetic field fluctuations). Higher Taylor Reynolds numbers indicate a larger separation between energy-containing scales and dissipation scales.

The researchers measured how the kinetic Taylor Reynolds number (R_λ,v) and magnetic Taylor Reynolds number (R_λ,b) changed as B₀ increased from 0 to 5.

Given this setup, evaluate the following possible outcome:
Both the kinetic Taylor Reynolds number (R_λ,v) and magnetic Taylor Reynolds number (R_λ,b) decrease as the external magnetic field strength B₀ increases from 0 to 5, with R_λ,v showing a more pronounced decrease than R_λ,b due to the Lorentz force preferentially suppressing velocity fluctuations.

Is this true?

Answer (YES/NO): NO